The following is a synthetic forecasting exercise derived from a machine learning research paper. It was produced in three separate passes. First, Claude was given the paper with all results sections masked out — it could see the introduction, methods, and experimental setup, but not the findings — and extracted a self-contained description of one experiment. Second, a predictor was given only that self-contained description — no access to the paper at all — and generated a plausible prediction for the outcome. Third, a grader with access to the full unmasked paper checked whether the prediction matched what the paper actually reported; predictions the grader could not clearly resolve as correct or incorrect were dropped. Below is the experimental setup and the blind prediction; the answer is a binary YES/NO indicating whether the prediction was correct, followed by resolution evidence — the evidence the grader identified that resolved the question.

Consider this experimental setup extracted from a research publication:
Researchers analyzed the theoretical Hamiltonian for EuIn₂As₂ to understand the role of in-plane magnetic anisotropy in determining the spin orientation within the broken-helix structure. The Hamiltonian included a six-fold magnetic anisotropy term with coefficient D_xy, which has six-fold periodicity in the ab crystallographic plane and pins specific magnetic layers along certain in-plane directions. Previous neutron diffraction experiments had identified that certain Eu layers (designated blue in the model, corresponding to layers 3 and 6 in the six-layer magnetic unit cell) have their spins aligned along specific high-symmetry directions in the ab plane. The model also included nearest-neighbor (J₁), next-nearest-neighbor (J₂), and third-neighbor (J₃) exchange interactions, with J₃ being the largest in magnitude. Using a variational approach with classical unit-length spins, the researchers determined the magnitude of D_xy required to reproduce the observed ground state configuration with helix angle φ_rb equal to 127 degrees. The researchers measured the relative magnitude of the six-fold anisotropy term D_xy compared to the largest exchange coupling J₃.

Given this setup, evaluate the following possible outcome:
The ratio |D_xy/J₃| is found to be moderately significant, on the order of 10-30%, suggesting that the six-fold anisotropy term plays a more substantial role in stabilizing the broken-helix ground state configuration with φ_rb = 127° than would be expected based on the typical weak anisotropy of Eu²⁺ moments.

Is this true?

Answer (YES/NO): NO